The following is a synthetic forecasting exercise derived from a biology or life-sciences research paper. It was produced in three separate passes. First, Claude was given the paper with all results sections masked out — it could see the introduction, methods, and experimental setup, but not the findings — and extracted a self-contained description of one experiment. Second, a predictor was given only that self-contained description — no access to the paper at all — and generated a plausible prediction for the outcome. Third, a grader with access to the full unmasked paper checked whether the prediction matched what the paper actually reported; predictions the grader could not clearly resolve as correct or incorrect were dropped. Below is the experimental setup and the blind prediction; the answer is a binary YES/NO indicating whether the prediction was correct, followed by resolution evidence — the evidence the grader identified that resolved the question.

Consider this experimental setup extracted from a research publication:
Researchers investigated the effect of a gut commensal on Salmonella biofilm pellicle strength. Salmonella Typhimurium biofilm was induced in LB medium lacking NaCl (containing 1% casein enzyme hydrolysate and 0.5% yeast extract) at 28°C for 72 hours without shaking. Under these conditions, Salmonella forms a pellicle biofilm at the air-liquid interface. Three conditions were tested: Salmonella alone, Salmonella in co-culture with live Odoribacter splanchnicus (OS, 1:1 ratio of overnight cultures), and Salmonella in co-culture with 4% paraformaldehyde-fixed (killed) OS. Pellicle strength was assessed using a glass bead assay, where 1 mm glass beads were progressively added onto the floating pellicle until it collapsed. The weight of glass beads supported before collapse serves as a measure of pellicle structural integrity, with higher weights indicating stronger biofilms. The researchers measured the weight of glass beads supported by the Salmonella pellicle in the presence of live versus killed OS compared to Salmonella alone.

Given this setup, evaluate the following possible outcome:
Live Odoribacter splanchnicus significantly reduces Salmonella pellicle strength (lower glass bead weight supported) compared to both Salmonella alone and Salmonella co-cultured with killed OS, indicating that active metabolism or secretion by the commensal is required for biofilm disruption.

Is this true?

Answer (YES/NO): YES